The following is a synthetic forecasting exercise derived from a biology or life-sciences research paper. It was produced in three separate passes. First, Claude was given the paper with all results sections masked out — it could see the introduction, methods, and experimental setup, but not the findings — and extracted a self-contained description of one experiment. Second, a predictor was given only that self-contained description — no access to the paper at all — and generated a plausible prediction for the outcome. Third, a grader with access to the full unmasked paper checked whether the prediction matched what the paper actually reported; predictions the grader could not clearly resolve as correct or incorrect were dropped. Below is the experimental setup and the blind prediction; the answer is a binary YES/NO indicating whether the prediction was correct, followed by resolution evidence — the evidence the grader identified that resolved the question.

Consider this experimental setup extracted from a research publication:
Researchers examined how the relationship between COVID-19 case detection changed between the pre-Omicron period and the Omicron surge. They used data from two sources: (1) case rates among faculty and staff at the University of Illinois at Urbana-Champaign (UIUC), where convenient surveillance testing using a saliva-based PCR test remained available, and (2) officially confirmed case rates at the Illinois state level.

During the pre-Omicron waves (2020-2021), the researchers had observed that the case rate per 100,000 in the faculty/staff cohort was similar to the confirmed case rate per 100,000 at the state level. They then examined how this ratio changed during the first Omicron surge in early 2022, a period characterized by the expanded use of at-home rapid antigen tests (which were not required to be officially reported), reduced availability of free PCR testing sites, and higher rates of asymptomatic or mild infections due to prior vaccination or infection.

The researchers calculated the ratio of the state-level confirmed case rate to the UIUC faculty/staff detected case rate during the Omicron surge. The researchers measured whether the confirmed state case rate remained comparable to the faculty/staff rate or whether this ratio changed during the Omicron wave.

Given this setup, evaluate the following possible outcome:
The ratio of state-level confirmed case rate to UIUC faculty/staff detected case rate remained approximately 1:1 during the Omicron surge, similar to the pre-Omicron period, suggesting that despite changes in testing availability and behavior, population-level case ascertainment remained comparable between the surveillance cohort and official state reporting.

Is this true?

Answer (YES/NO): NO